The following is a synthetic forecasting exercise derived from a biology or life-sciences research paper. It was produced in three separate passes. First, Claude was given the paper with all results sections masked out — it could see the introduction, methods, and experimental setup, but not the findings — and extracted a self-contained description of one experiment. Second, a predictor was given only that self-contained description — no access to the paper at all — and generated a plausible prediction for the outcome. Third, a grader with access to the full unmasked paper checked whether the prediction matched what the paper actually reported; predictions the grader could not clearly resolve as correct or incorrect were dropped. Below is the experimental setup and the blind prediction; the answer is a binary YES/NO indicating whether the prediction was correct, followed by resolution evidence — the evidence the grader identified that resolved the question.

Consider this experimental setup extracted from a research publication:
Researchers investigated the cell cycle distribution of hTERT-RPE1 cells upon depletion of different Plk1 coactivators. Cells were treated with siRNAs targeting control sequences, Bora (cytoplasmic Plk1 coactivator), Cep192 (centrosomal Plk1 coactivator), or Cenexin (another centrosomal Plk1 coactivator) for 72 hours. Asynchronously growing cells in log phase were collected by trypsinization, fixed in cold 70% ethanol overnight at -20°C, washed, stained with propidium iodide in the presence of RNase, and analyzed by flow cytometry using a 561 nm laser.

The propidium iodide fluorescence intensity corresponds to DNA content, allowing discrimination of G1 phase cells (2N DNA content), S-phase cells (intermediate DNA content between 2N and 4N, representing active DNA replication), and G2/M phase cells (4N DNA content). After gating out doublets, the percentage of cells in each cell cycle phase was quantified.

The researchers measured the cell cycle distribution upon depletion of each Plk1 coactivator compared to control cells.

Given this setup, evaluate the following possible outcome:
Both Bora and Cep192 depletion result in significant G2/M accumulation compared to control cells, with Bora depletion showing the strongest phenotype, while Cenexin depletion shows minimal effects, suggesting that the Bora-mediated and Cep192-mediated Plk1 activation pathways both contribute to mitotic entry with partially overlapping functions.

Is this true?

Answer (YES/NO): NO